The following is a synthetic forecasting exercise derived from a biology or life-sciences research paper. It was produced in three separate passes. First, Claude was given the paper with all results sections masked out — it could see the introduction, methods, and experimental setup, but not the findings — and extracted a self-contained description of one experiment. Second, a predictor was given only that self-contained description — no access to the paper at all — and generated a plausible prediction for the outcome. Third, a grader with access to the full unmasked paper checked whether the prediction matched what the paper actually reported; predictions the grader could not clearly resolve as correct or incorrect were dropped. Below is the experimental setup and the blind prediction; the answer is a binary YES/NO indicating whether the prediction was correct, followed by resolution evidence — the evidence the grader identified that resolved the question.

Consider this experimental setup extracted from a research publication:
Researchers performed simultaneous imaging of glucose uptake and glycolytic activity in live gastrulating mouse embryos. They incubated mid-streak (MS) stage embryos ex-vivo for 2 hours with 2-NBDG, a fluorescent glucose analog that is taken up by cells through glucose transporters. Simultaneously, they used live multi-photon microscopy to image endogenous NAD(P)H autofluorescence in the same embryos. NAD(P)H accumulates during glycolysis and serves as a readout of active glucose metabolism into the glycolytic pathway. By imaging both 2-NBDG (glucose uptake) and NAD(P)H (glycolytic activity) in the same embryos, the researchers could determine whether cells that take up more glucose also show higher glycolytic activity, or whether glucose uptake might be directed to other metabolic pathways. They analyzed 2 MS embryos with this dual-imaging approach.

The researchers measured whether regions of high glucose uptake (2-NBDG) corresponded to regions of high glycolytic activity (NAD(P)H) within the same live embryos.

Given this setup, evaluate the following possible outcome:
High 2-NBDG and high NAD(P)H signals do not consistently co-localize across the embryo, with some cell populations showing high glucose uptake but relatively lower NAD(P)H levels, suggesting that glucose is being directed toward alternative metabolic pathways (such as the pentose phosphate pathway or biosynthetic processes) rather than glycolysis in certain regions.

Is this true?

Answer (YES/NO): NO